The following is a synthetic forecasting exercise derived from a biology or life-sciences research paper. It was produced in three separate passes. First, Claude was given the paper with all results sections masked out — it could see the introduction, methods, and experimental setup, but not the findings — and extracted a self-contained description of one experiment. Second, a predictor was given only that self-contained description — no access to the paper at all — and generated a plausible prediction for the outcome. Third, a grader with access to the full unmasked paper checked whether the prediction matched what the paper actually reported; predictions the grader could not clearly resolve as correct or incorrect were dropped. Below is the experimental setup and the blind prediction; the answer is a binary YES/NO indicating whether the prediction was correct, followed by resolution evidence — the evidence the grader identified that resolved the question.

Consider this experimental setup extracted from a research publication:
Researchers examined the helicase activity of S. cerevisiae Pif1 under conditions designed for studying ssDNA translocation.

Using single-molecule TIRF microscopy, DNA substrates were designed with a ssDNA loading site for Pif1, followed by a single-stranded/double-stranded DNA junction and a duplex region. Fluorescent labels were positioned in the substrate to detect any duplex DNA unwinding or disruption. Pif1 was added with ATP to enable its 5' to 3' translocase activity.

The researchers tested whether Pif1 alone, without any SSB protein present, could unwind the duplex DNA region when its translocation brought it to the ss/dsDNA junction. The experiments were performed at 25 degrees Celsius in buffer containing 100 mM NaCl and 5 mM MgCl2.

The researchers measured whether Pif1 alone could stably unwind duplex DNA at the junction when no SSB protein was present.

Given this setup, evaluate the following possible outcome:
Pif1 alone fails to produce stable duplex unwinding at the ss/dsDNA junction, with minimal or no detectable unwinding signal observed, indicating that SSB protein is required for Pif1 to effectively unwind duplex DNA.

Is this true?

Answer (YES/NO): NO